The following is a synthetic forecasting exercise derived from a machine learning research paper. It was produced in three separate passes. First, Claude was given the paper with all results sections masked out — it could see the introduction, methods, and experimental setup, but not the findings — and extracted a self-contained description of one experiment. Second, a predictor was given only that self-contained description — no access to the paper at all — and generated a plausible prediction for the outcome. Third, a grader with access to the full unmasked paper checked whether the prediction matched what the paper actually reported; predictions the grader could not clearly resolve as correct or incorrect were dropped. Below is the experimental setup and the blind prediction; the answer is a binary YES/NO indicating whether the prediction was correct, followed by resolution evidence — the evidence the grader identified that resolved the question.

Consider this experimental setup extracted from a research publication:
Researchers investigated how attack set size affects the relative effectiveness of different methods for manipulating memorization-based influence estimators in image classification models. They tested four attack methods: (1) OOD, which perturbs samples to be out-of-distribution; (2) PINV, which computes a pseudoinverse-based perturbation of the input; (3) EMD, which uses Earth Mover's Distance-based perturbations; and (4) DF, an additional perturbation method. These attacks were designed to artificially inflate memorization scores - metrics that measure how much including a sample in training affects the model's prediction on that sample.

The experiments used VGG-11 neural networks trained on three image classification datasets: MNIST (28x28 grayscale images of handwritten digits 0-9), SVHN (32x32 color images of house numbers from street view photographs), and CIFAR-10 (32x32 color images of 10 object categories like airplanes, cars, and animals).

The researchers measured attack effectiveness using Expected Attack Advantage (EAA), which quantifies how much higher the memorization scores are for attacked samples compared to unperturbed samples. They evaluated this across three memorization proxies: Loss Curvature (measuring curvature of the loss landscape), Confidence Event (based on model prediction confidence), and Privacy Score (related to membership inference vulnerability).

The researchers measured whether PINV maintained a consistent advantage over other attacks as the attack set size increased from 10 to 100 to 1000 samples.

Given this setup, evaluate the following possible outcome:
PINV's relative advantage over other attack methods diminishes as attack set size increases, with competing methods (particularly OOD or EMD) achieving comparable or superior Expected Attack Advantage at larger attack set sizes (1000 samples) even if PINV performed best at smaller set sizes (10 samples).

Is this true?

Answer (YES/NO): YES